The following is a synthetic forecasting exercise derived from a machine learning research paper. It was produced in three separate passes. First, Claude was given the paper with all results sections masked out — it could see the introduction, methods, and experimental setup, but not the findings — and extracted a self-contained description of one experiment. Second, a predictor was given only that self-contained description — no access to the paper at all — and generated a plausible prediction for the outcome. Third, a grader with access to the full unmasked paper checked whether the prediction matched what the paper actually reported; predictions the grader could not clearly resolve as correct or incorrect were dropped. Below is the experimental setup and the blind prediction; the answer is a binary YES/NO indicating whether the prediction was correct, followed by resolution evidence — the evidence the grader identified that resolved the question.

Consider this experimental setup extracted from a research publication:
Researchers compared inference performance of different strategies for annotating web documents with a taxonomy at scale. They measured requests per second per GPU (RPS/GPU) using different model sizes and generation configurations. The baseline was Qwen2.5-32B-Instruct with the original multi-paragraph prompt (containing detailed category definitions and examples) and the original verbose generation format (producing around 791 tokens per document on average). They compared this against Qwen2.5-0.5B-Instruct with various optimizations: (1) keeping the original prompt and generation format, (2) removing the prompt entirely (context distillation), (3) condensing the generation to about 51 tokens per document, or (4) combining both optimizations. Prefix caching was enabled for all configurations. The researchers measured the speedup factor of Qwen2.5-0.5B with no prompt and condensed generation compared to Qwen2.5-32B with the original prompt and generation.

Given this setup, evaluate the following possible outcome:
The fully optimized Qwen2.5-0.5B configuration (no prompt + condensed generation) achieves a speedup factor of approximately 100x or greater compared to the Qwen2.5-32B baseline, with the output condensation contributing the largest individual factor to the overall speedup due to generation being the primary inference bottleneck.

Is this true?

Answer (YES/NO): NO